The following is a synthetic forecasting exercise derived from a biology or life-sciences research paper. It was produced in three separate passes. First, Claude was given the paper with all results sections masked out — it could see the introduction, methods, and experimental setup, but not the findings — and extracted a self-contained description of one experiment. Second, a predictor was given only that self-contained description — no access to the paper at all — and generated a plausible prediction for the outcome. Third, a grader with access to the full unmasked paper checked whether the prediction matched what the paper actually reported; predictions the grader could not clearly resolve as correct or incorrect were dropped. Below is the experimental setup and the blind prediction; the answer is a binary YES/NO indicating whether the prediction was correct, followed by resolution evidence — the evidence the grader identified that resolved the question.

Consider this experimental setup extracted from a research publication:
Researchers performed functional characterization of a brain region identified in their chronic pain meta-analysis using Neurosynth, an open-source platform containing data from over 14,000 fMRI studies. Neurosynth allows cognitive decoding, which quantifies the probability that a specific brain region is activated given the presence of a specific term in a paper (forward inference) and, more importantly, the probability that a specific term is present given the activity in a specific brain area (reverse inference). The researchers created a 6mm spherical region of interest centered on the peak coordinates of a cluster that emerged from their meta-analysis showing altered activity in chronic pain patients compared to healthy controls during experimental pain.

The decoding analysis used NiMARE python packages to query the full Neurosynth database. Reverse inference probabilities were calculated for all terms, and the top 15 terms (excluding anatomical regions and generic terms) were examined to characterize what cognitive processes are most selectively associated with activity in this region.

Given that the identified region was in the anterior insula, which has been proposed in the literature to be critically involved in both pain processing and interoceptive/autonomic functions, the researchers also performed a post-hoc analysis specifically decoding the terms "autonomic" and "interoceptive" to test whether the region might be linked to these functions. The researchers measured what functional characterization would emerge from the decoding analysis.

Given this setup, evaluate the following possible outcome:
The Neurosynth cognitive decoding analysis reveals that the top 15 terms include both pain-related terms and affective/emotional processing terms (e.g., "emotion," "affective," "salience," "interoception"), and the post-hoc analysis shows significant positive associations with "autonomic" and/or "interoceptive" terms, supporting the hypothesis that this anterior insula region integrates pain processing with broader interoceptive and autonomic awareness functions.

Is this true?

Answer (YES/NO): NO